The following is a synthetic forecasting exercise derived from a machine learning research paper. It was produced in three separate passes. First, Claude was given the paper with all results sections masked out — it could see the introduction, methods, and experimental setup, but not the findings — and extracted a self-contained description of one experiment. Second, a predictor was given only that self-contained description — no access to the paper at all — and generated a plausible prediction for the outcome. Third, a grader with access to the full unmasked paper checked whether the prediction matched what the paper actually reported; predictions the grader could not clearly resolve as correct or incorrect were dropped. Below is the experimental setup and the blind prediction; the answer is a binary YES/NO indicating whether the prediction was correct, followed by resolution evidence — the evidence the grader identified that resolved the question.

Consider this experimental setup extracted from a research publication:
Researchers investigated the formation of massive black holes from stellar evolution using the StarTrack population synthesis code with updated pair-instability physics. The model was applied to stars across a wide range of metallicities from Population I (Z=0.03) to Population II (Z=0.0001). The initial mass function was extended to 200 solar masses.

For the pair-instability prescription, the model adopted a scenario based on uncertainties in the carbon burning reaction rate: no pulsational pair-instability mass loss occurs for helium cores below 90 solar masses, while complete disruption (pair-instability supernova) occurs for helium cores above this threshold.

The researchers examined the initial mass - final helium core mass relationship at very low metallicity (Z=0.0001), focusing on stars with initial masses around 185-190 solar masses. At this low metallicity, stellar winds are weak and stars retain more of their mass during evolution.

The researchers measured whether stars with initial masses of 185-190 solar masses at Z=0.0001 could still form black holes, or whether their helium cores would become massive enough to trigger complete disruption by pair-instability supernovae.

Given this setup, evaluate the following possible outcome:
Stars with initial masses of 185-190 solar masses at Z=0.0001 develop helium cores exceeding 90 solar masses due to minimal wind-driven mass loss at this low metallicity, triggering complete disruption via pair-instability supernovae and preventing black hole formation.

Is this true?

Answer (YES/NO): NO